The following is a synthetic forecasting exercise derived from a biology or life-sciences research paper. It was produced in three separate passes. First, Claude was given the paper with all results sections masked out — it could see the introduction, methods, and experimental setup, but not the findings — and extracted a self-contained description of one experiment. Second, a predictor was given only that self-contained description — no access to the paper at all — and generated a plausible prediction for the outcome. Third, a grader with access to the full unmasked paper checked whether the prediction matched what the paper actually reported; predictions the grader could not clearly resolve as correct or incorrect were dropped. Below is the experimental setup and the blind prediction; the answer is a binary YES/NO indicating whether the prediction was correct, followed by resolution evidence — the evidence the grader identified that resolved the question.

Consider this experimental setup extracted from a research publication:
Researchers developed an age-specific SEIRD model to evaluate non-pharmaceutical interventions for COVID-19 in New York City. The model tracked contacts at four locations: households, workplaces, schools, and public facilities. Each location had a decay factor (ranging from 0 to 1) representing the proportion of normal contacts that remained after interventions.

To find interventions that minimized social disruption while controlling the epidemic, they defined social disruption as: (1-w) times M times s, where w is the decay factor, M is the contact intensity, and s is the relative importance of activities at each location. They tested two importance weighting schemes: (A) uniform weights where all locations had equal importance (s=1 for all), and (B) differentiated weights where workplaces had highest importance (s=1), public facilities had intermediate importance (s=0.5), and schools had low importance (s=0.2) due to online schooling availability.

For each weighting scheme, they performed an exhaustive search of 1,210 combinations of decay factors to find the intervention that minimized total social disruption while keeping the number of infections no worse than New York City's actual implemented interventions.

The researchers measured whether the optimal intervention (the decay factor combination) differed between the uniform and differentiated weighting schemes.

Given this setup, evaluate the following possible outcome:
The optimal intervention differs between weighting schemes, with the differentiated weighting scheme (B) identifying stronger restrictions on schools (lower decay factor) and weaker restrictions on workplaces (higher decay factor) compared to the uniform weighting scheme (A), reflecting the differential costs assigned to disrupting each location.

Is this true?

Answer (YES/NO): NO